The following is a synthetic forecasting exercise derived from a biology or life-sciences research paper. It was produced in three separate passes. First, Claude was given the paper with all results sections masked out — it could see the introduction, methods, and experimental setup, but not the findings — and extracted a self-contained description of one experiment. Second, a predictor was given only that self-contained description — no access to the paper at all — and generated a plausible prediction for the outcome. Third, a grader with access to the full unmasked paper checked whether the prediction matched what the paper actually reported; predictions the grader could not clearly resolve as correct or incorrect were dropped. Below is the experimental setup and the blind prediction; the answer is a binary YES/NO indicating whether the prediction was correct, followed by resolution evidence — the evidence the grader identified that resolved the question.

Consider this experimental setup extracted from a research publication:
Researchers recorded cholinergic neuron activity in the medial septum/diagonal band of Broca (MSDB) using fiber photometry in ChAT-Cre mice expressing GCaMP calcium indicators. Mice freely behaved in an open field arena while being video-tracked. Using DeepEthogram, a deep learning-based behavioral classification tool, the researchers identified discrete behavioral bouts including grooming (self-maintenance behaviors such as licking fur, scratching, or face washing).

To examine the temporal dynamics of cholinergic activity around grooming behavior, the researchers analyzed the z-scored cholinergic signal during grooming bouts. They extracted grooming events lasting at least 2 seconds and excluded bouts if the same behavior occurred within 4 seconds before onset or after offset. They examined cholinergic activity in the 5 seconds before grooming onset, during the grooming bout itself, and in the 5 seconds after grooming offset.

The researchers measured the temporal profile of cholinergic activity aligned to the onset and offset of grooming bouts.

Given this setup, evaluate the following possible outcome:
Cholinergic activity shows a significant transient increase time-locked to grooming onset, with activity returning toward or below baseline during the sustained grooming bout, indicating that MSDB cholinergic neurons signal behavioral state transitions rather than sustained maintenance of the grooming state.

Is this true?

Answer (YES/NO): NO